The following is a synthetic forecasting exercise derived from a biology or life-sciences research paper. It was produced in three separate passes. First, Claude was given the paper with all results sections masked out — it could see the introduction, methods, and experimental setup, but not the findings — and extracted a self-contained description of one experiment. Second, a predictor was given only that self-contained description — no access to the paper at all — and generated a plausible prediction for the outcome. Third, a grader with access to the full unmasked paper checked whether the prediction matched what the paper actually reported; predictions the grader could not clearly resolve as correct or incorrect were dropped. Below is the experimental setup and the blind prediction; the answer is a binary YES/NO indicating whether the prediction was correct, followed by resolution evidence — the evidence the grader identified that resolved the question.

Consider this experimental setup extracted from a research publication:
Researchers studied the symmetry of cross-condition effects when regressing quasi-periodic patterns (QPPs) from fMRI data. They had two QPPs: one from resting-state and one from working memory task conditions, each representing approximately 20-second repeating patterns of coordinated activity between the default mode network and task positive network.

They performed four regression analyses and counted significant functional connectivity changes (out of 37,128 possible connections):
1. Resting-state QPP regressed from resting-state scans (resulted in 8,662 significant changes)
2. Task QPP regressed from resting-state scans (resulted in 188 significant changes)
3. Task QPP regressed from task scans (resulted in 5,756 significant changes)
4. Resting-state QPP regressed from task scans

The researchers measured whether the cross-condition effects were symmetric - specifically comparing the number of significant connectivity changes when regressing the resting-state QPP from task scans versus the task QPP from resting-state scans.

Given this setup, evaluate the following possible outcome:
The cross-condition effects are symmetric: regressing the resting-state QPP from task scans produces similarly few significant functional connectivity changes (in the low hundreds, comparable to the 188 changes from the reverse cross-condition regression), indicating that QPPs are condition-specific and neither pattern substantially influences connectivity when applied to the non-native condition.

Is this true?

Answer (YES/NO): NO